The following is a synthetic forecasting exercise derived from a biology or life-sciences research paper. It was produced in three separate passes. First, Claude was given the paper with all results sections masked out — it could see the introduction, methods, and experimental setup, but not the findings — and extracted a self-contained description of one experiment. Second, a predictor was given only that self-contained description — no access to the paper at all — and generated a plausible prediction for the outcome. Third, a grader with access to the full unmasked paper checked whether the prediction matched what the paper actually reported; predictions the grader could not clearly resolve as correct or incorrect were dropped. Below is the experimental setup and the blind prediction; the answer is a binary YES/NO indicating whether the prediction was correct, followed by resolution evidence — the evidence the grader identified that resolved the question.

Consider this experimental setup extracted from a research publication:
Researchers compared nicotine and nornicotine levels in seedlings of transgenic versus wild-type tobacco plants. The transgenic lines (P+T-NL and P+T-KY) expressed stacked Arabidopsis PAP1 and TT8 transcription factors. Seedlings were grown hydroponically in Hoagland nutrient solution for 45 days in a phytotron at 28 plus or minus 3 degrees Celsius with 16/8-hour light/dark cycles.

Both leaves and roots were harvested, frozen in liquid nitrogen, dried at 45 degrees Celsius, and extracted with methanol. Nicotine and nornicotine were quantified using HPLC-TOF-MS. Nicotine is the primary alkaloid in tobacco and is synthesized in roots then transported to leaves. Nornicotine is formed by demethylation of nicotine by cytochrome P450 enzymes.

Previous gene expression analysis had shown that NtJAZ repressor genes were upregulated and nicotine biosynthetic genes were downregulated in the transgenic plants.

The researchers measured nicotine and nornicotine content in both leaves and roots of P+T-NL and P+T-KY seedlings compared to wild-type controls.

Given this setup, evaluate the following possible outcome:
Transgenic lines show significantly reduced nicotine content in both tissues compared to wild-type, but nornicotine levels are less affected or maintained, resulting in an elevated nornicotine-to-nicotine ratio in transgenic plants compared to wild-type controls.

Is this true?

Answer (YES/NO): NO